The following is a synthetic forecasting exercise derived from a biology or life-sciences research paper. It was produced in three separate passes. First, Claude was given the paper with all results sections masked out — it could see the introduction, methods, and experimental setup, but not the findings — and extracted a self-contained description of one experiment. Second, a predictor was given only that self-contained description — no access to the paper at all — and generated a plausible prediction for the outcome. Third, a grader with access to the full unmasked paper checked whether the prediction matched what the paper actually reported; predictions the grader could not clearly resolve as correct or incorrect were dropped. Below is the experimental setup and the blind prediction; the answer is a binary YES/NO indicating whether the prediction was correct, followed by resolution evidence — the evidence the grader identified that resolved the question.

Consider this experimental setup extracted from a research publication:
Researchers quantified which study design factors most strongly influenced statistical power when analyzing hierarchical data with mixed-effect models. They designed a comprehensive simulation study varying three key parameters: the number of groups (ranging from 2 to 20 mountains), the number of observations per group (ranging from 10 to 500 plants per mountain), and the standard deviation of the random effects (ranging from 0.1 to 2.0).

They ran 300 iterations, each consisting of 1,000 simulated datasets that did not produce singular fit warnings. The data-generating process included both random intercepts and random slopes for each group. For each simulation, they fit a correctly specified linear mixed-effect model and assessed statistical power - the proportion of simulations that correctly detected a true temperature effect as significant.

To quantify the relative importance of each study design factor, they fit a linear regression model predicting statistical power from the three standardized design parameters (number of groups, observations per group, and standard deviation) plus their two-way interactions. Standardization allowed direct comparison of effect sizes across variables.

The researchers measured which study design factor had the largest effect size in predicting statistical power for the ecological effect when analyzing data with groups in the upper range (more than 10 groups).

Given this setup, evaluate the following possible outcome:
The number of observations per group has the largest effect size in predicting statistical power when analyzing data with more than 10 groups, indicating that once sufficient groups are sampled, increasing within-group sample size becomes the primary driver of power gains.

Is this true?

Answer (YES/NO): NO